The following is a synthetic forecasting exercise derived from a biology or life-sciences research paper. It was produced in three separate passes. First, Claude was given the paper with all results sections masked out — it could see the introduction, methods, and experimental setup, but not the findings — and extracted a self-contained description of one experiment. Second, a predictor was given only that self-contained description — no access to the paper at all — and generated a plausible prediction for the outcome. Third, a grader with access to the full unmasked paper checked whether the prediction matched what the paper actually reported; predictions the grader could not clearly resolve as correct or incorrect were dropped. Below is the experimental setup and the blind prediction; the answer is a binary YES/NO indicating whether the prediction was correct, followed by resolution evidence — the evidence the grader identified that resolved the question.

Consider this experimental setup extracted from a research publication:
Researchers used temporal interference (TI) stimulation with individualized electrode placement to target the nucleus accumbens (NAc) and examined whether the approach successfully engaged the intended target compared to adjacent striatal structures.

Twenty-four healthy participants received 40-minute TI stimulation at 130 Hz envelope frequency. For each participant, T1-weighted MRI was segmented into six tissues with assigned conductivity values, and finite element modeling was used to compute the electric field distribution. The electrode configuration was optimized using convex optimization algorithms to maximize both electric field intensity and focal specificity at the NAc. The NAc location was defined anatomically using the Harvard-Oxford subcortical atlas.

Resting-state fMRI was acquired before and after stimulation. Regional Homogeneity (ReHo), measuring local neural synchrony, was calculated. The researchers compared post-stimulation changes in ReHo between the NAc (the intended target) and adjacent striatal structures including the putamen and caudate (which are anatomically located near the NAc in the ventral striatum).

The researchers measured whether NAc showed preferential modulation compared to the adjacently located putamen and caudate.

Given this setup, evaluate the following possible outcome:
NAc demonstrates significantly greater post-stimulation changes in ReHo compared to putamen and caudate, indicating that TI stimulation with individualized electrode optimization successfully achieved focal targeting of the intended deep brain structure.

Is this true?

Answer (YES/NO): YES